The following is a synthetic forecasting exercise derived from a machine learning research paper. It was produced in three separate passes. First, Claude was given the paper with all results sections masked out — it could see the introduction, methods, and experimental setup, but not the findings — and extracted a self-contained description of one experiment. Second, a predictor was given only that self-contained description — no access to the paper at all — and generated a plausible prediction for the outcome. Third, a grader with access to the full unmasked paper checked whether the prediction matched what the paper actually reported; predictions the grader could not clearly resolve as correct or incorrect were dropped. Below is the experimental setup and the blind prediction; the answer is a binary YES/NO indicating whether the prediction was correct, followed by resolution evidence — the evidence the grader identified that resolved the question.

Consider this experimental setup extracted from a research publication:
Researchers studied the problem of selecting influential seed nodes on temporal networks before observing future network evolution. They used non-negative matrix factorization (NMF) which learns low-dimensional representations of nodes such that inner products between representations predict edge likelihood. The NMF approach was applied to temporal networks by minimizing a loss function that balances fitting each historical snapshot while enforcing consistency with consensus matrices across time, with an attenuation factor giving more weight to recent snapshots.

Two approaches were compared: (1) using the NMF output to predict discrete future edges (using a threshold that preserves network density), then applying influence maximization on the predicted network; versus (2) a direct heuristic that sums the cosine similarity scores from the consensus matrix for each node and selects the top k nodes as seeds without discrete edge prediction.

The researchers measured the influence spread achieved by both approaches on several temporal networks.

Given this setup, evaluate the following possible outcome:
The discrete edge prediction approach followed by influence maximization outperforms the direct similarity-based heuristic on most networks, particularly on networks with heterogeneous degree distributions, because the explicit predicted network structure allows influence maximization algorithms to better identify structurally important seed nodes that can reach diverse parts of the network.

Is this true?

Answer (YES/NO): NO